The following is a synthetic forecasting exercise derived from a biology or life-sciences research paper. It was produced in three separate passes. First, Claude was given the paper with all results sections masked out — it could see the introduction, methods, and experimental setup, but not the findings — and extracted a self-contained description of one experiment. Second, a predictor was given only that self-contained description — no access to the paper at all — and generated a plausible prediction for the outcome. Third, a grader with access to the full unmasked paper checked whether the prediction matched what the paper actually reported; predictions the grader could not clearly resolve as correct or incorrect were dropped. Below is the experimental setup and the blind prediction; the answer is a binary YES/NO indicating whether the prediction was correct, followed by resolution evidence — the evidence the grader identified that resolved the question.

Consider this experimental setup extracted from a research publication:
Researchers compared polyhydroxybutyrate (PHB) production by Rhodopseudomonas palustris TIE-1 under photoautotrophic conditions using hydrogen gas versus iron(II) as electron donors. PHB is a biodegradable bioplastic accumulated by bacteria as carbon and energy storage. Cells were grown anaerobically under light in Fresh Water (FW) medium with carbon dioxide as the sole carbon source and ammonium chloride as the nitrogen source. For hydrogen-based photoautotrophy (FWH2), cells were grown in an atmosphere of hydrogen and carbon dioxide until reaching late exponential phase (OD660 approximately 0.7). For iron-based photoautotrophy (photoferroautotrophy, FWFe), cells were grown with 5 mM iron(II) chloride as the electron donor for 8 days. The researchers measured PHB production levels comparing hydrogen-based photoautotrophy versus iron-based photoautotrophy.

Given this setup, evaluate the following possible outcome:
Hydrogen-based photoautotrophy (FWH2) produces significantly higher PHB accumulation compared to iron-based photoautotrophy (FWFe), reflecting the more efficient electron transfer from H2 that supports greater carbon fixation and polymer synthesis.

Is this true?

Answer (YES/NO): NO